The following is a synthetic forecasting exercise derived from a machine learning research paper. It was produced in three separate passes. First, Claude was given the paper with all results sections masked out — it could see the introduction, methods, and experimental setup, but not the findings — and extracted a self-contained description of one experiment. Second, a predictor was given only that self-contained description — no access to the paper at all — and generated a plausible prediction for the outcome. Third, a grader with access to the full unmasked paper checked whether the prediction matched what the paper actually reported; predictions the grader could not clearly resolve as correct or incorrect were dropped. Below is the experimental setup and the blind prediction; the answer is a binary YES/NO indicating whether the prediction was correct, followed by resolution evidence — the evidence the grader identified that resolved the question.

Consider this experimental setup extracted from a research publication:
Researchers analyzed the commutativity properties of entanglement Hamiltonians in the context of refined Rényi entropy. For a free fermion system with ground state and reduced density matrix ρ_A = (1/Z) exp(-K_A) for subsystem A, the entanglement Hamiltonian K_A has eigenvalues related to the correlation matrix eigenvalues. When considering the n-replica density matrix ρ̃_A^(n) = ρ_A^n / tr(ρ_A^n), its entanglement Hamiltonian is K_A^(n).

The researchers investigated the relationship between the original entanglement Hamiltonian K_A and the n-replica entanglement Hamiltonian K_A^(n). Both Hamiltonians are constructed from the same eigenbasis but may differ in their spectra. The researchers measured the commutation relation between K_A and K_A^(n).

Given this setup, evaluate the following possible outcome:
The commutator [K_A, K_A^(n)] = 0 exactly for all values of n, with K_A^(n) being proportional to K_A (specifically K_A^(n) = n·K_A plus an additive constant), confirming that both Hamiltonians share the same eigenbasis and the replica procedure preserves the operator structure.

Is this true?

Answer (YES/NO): NO